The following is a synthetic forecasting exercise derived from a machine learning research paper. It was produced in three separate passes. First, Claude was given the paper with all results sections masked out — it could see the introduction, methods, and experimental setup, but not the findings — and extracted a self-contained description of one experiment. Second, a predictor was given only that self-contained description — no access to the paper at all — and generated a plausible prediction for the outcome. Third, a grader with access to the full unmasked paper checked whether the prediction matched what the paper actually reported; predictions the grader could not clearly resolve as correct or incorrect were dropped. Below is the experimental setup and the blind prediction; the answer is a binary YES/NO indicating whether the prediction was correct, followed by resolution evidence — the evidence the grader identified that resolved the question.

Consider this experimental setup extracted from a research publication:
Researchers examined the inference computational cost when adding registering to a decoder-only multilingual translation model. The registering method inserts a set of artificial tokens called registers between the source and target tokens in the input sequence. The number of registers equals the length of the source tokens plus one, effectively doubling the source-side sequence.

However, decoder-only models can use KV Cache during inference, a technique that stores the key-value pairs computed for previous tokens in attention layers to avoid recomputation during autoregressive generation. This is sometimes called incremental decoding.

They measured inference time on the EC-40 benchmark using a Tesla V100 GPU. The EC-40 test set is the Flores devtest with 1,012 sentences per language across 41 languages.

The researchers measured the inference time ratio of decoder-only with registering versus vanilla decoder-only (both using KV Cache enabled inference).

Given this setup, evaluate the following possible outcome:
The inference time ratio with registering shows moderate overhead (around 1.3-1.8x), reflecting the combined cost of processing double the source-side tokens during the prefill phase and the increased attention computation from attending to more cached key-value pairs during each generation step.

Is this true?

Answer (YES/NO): NO